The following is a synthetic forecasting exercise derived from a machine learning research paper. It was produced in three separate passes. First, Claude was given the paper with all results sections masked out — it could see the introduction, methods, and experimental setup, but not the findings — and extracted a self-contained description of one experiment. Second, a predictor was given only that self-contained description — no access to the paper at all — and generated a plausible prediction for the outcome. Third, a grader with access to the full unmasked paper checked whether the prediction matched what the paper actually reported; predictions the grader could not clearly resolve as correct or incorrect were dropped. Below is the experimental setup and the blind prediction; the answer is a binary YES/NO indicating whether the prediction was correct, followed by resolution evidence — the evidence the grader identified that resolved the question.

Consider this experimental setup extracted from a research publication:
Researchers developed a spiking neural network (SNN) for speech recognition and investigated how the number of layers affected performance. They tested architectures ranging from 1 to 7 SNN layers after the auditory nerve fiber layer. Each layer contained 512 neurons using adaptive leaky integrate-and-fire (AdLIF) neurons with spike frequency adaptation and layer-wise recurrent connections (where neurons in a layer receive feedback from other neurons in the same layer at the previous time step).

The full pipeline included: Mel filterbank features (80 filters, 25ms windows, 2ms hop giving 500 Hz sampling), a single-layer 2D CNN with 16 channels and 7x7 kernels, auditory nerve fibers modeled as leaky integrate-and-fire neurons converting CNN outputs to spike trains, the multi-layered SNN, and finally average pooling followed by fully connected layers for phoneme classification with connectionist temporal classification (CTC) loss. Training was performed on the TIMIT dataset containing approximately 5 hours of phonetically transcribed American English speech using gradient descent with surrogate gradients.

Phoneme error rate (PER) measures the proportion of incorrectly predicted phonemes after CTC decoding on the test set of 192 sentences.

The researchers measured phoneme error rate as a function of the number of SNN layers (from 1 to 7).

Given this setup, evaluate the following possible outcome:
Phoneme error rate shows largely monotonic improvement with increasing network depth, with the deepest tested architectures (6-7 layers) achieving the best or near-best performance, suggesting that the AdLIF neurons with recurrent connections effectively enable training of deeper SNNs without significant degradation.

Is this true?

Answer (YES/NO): NO